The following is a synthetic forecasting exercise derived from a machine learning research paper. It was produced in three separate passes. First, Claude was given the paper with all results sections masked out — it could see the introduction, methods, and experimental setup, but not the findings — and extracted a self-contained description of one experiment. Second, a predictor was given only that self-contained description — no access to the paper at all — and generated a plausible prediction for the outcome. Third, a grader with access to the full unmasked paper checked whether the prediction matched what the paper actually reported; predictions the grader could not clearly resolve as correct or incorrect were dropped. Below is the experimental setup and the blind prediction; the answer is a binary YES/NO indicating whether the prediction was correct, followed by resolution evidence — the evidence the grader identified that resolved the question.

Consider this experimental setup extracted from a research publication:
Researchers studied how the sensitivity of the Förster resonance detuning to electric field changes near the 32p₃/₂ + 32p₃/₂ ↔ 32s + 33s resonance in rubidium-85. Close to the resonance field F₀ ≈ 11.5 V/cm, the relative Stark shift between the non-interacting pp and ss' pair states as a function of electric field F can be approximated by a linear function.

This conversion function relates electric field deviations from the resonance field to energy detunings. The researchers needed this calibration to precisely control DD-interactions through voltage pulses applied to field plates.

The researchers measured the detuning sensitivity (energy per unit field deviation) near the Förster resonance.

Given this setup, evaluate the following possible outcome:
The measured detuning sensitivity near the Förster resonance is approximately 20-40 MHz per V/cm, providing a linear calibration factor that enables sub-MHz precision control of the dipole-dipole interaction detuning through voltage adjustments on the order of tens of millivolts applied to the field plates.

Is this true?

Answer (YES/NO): NO